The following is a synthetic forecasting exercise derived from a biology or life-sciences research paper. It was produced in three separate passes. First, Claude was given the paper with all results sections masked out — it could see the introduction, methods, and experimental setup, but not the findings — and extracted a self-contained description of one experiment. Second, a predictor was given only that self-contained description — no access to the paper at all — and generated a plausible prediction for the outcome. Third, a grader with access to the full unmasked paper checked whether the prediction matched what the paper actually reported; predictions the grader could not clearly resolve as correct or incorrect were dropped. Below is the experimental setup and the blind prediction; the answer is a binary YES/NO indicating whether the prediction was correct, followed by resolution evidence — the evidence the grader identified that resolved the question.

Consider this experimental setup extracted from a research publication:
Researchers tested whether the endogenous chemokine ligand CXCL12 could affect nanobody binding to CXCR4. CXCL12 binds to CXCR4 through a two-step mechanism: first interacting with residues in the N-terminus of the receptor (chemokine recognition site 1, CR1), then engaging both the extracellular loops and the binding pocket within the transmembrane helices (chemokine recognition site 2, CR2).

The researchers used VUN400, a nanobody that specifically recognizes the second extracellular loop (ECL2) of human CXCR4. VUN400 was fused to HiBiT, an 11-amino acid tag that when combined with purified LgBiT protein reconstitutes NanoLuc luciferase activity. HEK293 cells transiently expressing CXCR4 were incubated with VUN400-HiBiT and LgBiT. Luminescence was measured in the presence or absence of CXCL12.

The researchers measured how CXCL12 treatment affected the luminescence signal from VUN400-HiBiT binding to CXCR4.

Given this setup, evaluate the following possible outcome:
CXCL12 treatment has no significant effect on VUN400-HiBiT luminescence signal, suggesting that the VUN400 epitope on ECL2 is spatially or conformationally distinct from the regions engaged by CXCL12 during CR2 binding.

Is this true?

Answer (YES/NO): NO